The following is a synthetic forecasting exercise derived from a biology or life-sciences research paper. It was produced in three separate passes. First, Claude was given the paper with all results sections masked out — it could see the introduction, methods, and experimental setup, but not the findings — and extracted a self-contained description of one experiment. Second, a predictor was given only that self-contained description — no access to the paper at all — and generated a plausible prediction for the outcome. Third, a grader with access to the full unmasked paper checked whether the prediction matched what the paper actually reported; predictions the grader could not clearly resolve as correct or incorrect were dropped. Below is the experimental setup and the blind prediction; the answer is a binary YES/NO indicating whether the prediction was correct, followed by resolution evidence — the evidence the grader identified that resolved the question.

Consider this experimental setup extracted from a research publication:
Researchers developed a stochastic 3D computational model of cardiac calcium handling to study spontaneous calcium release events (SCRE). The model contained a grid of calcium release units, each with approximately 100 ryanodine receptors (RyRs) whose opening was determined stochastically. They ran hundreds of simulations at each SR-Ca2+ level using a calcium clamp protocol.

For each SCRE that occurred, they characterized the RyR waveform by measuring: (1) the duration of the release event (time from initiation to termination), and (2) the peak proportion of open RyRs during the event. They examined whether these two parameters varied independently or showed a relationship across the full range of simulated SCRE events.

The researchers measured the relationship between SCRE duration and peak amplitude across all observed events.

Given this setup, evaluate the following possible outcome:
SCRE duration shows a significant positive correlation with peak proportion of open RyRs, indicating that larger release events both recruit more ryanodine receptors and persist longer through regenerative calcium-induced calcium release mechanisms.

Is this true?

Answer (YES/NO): NO